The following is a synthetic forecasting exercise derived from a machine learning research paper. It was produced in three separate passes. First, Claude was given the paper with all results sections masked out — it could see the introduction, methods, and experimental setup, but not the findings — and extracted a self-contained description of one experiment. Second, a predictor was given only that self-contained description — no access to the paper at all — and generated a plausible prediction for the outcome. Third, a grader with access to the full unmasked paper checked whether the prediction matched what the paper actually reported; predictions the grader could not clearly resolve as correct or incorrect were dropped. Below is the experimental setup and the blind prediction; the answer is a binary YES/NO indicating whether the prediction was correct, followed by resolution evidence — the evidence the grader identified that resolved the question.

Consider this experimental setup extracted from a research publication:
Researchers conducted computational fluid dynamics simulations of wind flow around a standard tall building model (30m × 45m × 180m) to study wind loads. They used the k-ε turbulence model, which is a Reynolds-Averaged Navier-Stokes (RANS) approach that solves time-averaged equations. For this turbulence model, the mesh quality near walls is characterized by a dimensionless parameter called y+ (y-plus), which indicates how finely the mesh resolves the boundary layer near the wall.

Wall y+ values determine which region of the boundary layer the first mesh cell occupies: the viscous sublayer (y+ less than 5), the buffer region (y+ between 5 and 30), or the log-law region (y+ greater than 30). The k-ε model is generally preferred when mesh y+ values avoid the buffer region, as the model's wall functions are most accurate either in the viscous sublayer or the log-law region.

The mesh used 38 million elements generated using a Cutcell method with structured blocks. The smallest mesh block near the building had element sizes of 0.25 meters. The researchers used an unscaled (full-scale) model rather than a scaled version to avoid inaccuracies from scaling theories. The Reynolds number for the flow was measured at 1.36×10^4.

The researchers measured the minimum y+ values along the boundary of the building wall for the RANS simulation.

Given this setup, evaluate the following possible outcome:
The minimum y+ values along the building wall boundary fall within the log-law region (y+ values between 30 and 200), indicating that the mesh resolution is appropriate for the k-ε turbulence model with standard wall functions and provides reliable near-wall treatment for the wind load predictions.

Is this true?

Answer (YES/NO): YES